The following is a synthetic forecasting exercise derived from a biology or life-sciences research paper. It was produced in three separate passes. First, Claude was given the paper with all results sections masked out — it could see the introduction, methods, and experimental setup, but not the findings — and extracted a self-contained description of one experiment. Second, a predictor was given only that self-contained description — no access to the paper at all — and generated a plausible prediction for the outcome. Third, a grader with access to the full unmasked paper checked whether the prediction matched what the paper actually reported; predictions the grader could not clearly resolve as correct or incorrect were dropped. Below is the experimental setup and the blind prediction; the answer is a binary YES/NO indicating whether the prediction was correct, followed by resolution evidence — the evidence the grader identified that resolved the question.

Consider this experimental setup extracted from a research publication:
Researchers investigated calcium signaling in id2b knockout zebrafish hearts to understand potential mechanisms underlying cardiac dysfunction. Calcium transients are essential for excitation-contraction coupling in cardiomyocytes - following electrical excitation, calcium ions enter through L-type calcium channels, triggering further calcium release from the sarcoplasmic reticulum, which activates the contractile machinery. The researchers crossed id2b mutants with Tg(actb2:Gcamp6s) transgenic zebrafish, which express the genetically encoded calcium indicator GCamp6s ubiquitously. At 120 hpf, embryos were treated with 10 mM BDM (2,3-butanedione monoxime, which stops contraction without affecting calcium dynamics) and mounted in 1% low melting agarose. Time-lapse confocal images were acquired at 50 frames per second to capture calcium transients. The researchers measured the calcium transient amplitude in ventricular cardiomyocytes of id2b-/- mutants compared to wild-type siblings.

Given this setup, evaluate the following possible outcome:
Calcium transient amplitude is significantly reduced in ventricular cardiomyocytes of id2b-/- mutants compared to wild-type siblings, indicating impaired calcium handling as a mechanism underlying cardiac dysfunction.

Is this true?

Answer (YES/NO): YES